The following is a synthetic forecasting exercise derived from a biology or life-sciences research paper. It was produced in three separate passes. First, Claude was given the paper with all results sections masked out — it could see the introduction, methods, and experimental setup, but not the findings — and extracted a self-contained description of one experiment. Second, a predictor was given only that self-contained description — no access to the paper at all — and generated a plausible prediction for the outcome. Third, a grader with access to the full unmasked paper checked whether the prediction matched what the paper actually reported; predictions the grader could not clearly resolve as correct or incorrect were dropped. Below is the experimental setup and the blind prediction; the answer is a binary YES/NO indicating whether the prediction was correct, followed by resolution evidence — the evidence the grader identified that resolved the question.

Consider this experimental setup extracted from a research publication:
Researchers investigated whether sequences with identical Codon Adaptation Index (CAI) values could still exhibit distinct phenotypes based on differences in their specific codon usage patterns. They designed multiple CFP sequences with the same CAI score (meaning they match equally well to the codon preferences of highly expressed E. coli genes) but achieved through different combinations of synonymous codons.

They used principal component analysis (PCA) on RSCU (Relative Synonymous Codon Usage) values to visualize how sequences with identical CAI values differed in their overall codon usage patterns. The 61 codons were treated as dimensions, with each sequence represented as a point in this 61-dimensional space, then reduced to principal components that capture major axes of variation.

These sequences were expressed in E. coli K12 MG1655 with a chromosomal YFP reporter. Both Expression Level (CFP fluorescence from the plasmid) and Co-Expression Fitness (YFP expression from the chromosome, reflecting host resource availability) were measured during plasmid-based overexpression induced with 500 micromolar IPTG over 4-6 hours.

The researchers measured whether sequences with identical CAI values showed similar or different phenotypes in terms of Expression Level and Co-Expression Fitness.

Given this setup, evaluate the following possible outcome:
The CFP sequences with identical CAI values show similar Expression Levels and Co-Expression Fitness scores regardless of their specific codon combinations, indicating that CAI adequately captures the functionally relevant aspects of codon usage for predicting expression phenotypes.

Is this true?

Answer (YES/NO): NO